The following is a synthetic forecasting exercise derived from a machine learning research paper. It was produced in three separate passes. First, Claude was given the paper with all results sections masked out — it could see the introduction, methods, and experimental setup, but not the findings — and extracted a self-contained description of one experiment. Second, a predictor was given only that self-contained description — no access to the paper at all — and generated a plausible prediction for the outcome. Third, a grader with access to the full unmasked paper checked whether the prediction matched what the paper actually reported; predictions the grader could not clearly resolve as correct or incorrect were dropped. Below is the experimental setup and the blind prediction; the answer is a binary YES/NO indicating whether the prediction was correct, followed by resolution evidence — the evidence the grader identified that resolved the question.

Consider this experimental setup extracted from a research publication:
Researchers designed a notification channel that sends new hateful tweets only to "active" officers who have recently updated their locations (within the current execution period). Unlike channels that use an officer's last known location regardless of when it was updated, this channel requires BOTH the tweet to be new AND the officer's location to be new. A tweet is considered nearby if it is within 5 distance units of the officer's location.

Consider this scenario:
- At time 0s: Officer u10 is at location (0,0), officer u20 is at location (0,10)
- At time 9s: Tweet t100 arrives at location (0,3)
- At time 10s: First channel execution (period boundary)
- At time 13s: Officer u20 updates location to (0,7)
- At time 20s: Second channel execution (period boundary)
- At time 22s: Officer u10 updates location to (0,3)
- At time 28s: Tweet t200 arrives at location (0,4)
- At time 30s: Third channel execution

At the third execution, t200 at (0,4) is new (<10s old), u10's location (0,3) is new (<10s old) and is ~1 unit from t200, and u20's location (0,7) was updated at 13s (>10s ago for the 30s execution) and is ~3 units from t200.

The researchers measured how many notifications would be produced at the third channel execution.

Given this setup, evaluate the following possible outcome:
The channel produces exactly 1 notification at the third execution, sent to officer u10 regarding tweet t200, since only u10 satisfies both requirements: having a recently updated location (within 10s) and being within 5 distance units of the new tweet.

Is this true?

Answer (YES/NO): YES